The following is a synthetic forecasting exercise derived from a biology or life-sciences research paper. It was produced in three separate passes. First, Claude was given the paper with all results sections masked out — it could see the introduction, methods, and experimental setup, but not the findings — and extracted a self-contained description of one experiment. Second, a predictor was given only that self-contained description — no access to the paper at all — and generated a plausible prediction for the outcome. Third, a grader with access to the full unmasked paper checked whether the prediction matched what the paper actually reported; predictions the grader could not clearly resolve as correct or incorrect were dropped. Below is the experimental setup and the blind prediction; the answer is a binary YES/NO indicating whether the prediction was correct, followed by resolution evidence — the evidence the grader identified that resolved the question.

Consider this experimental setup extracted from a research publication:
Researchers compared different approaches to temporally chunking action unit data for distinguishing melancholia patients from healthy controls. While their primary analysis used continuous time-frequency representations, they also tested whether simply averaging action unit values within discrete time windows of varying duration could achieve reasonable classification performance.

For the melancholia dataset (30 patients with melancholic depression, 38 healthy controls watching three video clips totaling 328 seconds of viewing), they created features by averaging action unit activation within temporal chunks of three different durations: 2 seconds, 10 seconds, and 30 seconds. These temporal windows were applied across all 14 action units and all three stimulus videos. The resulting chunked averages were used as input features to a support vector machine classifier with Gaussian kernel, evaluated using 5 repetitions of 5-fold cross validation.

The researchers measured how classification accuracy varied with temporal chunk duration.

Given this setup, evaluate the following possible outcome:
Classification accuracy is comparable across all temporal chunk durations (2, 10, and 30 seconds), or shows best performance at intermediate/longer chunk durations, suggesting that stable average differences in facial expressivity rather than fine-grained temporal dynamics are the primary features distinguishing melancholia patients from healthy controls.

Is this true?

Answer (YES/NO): YES